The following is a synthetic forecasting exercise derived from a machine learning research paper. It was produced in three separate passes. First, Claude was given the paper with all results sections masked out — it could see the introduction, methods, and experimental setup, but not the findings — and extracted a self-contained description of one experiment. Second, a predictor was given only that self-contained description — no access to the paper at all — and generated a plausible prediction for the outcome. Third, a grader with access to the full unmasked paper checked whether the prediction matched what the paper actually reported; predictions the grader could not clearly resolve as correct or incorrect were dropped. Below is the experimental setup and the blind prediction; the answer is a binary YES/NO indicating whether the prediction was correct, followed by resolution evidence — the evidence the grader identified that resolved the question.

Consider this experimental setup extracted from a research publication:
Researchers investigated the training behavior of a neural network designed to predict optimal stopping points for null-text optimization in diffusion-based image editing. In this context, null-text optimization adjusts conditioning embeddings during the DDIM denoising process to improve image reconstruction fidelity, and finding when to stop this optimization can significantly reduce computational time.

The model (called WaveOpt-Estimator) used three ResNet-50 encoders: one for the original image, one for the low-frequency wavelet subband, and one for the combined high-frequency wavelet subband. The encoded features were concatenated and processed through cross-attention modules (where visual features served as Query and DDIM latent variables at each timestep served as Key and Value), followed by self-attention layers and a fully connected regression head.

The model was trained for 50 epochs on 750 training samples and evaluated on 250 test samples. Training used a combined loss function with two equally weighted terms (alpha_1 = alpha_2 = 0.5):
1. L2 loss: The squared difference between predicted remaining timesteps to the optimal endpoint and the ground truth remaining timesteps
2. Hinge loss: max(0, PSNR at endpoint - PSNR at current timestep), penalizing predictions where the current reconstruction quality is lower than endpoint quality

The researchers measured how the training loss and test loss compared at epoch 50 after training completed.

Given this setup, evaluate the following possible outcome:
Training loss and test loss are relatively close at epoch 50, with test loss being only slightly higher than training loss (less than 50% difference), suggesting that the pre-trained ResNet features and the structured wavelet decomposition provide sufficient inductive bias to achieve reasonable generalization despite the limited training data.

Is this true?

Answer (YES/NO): NO